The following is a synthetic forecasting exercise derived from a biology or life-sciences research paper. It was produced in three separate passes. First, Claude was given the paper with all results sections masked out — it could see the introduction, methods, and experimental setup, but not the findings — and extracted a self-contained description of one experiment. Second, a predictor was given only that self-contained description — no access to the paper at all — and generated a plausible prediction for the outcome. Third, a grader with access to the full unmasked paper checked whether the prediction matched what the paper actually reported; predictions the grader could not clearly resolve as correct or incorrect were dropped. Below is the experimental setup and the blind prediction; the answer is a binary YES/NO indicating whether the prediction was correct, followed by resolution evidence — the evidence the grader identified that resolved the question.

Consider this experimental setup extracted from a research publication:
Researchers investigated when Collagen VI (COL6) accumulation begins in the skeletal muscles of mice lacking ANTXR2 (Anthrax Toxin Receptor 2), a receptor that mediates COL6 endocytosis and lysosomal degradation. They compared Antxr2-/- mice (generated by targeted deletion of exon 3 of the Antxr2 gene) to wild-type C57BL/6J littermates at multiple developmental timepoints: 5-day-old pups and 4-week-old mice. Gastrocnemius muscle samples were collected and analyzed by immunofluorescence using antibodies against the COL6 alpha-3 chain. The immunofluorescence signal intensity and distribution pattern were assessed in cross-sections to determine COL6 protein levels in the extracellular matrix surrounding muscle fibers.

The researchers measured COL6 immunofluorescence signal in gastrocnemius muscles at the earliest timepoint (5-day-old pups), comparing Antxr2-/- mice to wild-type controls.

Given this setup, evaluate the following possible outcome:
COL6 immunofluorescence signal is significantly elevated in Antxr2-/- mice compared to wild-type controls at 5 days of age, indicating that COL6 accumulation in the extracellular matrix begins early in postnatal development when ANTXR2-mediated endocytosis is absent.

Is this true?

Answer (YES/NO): NO